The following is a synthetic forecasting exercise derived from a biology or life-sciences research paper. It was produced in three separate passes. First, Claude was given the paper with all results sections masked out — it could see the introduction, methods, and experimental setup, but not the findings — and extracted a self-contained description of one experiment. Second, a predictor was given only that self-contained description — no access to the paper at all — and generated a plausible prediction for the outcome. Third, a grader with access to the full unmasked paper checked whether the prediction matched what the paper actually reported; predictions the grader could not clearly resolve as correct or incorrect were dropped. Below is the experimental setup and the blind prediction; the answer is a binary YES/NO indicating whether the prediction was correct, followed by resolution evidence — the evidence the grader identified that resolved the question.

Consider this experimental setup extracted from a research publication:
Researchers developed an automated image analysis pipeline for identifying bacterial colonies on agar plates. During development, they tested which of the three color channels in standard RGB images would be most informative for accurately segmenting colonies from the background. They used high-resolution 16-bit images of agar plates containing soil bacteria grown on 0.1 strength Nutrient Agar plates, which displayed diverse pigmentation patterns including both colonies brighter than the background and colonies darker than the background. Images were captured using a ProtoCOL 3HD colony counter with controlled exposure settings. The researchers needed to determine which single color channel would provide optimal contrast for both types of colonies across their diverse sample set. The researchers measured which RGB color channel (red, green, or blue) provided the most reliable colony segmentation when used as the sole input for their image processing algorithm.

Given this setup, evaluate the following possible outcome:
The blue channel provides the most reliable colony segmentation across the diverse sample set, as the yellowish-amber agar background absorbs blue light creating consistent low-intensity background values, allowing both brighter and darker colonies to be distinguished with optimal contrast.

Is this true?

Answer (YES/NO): NO